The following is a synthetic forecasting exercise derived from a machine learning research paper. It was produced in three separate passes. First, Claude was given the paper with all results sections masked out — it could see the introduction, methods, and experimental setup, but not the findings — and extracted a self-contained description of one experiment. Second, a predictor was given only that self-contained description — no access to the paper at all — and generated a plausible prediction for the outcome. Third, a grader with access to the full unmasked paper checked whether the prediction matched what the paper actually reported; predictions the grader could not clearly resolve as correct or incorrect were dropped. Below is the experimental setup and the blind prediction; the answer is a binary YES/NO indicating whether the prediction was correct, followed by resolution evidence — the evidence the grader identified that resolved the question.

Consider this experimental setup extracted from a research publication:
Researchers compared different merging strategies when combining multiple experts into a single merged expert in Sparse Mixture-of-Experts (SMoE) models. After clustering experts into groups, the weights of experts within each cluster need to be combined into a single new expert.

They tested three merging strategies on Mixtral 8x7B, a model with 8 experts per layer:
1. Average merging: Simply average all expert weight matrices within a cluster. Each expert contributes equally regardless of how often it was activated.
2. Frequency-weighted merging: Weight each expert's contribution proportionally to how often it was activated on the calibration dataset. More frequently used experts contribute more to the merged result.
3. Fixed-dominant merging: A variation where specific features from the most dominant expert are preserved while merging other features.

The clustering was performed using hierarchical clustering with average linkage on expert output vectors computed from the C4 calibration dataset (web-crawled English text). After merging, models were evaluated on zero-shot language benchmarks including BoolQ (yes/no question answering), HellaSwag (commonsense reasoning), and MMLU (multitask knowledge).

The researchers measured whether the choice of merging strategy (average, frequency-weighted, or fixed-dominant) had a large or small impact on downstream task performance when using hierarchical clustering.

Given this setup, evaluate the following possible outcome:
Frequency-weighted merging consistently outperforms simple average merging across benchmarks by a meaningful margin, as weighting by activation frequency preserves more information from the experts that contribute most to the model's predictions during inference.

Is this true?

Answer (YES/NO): NO